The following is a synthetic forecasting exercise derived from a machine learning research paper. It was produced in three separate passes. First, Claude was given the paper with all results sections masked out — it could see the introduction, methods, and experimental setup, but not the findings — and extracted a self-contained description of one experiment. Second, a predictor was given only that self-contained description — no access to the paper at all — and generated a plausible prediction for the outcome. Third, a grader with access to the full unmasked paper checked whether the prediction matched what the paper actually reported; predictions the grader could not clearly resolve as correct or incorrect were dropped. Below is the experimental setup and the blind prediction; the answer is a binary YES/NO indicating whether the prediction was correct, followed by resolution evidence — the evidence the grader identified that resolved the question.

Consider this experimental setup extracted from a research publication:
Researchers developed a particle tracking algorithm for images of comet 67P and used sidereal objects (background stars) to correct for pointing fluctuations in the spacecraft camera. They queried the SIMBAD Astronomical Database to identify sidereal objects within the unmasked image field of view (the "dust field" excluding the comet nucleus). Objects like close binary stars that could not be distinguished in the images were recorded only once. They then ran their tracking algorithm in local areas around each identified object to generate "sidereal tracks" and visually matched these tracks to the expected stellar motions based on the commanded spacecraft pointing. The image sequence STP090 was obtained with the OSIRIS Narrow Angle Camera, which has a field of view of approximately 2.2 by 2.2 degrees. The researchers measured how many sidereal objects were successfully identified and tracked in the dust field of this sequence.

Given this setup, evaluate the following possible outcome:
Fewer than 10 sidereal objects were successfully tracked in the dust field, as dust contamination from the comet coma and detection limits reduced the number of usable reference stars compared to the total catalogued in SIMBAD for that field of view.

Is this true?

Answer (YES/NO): NO